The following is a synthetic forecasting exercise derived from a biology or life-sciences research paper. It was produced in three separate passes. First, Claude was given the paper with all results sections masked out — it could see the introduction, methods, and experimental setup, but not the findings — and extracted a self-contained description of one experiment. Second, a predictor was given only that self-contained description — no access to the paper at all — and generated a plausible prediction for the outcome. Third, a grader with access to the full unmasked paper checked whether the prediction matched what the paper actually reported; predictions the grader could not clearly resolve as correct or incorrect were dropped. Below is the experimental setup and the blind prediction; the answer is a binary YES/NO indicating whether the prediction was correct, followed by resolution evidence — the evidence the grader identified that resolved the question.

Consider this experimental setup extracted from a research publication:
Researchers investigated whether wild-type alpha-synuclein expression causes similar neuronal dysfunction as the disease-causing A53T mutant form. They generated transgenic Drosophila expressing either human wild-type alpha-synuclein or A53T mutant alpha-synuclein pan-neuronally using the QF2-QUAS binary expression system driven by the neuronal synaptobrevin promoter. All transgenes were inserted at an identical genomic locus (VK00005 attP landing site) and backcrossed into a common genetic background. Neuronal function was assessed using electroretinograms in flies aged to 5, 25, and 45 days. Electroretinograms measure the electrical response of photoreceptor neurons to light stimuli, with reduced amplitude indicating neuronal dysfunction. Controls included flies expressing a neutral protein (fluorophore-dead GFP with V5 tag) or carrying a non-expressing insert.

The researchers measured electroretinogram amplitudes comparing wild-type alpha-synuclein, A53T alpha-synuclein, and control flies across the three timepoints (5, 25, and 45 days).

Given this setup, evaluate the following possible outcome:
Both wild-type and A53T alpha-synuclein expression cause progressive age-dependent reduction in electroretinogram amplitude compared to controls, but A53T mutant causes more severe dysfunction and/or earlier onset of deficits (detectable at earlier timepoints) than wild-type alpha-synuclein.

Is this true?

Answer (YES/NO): NO